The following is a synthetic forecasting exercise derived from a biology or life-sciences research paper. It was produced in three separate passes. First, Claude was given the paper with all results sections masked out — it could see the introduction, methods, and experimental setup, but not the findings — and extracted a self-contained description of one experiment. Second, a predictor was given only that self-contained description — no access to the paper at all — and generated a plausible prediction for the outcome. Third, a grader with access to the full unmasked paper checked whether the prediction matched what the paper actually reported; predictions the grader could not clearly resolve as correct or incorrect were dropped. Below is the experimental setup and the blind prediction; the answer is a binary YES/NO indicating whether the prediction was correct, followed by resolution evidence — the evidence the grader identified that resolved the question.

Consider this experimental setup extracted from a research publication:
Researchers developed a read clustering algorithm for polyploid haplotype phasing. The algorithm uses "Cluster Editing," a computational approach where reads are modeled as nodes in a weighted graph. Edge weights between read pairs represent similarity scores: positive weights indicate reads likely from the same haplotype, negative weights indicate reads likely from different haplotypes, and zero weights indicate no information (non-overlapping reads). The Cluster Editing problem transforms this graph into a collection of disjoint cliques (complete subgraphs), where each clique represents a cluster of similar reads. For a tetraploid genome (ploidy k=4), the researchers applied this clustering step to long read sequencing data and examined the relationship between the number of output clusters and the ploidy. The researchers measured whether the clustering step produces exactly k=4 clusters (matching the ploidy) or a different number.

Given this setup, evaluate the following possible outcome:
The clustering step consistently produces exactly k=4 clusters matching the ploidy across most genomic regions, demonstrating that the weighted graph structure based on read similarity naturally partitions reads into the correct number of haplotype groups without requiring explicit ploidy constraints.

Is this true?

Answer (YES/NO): NO